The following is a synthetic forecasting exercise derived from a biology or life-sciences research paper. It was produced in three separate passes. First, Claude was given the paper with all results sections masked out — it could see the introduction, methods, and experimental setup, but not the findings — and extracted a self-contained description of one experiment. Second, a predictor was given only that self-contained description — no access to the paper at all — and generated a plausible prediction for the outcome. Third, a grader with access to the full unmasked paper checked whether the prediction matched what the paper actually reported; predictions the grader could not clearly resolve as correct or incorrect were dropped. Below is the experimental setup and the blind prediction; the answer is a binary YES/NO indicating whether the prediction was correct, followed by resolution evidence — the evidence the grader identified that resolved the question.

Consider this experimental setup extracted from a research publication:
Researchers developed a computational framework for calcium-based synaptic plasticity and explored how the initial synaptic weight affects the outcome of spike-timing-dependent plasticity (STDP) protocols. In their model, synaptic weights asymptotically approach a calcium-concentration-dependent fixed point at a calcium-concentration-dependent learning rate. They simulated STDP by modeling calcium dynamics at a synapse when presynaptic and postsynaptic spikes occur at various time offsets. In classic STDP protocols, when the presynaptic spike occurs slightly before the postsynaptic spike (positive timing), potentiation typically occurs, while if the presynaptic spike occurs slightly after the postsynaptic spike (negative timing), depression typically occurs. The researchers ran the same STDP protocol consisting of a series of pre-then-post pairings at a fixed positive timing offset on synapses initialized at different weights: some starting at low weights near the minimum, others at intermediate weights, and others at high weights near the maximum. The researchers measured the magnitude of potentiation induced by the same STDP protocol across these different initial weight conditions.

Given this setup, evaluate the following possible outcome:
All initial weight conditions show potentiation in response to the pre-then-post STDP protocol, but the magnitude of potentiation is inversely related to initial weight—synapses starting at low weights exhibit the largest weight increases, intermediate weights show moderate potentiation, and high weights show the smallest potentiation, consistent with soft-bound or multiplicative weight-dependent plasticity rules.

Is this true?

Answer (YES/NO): NO